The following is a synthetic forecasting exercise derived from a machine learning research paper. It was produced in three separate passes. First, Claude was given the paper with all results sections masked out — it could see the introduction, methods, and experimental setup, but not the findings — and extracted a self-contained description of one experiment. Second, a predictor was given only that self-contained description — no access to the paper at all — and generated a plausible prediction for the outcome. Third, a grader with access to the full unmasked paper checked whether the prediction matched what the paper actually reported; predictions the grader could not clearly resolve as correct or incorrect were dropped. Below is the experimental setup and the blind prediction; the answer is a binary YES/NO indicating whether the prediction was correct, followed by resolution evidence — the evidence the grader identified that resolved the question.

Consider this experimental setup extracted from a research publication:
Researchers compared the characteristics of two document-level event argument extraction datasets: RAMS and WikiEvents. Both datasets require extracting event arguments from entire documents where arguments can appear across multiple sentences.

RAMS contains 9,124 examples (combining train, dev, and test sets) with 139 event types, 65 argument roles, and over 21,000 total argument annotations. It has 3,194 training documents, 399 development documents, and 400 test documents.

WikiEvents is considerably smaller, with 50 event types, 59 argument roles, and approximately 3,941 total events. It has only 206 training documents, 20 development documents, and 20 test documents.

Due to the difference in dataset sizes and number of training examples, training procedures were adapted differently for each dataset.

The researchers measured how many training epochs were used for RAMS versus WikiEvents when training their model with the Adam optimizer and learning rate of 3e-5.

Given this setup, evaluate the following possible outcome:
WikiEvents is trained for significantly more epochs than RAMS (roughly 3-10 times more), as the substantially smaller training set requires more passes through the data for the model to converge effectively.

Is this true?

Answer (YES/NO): NO